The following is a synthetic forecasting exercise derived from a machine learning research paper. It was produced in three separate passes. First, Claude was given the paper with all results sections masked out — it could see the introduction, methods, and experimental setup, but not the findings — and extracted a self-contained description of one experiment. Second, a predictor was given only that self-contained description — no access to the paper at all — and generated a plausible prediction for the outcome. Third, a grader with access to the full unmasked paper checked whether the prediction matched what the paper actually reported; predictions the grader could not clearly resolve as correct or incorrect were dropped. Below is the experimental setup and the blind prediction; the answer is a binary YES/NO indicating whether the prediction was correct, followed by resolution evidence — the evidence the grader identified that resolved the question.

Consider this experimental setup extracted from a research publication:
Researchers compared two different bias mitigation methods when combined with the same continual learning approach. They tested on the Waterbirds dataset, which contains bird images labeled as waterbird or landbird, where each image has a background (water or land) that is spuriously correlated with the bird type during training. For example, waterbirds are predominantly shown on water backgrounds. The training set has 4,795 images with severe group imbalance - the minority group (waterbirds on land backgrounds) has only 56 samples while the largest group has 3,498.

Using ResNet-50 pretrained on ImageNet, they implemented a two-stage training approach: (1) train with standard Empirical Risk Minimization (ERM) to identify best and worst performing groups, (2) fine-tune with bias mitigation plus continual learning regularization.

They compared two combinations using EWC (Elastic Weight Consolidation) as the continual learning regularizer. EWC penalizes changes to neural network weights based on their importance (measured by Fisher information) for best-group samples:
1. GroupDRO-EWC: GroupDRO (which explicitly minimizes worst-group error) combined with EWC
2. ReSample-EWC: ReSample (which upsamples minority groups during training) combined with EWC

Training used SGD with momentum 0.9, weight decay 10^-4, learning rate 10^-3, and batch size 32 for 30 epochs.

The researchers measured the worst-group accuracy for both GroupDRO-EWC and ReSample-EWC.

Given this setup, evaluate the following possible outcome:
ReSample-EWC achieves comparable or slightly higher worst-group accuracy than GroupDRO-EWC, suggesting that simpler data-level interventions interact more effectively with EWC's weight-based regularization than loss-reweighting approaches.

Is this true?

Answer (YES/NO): NO